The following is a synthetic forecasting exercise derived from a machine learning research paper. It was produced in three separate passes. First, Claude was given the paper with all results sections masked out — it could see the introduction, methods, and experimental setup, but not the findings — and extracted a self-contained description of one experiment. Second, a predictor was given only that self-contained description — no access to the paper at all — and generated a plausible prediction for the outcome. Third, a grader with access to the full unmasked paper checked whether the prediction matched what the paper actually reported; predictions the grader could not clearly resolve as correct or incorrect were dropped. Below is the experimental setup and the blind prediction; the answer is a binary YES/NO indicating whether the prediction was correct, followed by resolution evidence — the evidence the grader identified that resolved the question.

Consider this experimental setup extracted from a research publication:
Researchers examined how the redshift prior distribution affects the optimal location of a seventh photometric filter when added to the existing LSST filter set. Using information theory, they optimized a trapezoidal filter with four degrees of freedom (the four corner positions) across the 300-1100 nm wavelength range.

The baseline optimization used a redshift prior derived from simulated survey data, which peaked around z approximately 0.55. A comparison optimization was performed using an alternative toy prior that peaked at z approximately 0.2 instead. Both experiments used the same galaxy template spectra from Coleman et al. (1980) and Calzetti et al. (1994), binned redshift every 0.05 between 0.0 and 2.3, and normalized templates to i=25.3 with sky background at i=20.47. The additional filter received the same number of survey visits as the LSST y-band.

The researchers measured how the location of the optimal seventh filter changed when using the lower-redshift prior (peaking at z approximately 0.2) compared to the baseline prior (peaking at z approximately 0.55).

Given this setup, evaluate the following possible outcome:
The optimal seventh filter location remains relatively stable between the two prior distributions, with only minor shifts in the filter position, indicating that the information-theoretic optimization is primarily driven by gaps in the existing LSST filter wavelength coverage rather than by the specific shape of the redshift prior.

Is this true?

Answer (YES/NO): NO